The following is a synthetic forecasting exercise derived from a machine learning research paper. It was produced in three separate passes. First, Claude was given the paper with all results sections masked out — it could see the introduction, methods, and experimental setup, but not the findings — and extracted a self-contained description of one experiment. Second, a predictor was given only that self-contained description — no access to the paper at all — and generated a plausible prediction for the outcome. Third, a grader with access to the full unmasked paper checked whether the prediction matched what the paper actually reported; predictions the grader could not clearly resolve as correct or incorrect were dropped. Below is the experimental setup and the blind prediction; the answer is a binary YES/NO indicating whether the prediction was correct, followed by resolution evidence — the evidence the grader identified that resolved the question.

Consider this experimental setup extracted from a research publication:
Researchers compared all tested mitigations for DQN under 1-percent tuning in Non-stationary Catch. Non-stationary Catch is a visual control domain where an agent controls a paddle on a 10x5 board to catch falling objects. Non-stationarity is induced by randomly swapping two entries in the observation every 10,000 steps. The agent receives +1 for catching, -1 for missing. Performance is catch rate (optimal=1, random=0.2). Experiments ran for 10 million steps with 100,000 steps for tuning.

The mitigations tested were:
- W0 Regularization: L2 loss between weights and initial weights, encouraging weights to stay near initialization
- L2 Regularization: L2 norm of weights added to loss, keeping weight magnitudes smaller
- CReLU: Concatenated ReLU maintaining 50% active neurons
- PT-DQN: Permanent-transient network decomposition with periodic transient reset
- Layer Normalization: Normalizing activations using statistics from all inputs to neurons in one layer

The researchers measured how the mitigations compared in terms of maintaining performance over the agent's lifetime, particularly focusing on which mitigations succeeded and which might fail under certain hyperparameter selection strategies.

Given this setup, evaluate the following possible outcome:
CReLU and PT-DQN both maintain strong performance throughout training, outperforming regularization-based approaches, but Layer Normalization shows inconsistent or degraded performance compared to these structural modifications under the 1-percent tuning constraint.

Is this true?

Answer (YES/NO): NO